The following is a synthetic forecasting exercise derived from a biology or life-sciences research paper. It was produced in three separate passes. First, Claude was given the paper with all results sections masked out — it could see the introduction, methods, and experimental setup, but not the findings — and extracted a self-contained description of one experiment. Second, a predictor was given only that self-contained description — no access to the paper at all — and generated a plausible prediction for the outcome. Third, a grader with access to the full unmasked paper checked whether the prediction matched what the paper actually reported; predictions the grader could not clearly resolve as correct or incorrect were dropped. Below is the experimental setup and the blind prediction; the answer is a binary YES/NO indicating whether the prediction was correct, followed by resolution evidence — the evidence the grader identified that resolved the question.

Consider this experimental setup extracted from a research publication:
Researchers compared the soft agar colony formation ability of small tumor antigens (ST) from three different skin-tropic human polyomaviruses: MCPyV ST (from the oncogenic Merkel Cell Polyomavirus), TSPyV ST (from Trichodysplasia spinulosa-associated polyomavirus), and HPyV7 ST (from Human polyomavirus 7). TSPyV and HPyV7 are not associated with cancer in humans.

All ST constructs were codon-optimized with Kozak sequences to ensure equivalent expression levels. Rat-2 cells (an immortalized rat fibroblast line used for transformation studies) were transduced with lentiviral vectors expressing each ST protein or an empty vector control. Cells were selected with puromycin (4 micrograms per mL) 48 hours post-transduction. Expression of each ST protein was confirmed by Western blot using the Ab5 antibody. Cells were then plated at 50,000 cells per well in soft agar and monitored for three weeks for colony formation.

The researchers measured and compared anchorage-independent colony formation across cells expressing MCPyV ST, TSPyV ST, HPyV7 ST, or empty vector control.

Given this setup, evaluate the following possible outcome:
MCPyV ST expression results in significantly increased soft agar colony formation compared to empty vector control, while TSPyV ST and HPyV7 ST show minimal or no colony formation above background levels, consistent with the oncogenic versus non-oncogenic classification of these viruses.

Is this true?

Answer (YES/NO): YES